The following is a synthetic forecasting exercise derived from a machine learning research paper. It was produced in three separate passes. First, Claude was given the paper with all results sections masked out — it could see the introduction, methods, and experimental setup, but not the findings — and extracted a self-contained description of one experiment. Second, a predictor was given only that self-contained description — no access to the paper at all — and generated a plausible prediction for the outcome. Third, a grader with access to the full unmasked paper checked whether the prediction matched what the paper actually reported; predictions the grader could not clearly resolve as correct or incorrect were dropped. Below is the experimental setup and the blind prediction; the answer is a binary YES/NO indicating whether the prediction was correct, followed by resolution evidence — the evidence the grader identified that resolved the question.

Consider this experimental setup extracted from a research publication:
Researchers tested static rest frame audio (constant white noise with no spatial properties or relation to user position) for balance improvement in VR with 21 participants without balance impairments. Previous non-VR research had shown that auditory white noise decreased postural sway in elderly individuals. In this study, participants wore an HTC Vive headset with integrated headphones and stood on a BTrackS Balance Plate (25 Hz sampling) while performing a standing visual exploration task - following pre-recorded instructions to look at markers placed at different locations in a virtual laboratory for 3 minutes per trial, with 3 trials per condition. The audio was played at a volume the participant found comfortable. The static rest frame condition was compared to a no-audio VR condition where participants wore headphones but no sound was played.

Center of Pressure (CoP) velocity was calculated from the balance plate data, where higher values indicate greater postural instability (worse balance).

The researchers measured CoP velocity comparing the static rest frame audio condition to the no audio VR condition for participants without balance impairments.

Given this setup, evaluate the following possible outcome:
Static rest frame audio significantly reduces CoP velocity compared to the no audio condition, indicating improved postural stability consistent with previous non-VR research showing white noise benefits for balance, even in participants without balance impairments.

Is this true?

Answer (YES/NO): YES